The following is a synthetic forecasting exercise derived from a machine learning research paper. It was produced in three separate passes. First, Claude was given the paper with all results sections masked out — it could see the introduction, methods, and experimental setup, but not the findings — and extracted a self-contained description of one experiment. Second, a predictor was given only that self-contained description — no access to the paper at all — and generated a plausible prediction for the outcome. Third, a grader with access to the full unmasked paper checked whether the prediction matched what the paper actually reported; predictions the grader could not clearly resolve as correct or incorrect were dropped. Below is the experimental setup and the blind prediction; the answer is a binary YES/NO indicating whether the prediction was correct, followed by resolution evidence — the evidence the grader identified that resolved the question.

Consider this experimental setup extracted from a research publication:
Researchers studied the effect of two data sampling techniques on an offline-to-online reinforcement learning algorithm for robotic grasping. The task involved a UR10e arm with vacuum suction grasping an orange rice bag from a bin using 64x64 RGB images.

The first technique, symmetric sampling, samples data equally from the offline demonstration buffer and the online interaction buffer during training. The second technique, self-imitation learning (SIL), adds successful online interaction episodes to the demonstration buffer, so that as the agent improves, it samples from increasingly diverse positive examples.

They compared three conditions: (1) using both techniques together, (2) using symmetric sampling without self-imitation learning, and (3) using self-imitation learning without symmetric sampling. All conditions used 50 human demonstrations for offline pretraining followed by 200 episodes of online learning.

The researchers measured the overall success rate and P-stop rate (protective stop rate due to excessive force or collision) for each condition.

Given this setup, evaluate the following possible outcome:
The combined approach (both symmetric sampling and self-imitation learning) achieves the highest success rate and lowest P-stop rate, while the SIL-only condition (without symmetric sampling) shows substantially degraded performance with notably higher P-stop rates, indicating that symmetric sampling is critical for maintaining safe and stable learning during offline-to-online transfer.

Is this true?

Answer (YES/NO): NO